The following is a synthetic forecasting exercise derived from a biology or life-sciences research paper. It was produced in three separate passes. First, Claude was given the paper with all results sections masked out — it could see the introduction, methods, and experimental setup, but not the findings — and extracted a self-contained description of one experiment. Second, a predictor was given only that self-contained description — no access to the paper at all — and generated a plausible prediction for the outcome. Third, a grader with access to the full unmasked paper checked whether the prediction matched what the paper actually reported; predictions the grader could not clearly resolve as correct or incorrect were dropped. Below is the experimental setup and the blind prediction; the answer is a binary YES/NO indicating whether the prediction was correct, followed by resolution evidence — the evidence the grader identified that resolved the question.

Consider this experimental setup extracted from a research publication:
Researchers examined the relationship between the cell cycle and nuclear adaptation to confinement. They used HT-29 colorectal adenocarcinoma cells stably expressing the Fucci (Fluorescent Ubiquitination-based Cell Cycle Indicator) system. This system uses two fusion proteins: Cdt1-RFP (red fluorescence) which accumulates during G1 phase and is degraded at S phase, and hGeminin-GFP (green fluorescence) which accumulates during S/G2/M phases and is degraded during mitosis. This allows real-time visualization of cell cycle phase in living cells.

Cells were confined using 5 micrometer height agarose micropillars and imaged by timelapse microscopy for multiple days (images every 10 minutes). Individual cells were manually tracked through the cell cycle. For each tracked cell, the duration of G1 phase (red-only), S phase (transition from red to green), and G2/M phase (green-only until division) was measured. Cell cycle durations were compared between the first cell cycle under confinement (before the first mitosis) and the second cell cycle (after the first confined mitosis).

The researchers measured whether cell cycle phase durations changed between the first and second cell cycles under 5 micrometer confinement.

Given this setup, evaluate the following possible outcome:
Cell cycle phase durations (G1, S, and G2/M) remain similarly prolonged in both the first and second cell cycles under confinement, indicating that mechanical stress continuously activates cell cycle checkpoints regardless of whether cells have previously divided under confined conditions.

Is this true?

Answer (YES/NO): NO